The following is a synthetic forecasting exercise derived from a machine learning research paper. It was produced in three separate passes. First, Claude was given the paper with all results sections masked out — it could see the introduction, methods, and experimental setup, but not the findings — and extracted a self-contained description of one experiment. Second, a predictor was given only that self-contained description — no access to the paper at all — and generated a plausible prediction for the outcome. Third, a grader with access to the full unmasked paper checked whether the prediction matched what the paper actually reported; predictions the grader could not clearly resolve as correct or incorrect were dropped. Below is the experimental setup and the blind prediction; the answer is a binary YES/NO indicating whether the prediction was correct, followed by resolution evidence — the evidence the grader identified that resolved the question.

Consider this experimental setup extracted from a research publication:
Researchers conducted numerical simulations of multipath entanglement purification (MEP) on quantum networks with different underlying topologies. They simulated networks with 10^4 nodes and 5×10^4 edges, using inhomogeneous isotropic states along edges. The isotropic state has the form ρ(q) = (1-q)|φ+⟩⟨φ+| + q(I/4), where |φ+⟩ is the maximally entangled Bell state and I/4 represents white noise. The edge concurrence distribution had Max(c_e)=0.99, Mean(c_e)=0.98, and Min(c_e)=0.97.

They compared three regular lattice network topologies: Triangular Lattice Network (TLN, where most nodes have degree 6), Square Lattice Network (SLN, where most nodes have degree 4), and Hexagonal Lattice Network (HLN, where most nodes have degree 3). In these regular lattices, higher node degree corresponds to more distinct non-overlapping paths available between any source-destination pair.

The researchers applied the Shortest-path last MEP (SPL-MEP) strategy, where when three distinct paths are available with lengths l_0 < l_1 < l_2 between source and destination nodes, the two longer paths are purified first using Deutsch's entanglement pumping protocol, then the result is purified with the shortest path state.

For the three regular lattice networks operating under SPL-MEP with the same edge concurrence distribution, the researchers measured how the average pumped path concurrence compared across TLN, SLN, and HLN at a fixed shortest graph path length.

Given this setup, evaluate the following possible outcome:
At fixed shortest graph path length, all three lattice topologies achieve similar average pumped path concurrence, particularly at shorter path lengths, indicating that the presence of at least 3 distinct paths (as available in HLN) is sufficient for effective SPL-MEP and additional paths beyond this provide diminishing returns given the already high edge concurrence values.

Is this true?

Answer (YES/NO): YES